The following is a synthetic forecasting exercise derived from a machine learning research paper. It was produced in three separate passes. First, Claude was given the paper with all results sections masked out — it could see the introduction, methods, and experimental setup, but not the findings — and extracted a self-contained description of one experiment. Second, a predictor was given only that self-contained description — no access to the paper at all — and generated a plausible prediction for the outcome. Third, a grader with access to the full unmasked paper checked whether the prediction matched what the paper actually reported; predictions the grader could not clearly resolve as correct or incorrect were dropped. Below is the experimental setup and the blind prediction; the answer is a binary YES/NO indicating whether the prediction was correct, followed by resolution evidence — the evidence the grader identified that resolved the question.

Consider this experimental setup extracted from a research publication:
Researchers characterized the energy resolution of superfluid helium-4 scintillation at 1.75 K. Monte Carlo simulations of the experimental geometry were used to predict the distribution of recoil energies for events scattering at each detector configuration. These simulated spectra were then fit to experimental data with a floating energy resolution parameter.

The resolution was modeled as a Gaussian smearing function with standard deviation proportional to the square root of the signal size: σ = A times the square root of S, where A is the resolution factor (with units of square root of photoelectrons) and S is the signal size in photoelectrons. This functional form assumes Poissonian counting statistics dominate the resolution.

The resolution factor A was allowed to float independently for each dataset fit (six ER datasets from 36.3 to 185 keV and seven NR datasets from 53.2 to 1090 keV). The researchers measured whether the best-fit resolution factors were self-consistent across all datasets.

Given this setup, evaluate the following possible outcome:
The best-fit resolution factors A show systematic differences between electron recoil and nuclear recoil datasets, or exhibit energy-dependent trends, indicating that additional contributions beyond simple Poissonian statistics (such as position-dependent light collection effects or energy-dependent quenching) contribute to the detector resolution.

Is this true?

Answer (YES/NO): NO